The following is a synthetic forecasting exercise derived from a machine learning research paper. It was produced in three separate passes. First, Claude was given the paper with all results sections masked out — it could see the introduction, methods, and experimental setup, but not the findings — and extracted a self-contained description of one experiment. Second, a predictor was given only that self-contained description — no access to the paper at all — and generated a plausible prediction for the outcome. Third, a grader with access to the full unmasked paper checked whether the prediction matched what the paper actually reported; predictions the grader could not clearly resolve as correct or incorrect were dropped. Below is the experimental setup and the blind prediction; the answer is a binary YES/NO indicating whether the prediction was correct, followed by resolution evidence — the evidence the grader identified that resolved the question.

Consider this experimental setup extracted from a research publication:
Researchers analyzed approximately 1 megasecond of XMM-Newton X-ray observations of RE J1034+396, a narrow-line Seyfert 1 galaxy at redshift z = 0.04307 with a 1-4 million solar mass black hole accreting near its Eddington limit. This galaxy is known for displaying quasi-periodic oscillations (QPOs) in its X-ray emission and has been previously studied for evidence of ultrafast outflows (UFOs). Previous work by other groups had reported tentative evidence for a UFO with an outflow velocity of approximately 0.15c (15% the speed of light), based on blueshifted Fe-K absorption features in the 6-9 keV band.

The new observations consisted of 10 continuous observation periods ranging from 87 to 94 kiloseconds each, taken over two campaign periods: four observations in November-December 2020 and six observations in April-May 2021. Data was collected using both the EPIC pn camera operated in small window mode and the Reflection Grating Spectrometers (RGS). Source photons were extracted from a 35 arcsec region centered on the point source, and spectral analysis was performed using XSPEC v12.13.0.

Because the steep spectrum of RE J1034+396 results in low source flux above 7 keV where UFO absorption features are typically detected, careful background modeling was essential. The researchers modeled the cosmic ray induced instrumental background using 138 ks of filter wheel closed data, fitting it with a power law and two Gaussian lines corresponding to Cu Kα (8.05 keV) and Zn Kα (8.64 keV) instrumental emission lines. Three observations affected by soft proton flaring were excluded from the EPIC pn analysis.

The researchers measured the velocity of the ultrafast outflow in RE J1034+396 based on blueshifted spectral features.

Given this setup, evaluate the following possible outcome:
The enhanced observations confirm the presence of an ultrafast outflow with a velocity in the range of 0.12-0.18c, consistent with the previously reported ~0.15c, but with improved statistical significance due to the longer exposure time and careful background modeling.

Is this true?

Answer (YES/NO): NO